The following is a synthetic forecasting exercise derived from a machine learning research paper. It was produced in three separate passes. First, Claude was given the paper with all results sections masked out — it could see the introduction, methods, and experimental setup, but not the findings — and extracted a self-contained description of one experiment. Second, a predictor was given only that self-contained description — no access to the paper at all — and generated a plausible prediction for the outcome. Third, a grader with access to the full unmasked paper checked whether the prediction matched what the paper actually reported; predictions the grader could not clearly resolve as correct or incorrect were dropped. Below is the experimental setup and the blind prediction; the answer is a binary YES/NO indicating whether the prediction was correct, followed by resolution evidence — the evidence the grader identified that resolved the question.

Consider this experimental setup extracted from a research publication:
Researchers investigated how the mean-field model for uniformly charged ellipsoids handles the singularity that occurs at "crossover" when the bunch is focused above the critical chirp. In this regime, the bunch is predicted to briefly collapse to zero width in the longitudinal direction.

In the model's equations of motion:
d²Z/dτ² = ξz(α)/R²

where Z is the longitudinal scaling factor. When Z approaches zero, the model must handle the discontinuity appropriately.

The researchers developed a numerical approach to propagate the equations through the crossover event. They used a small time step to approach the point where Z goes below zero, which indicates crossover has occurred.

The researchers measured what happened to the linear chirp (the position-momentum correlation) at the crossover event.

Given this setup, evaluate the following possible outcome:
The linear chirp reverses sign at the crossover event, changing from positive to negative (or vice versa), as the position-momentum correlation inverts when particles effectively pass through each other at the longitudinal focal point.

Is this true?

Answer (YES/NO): YES